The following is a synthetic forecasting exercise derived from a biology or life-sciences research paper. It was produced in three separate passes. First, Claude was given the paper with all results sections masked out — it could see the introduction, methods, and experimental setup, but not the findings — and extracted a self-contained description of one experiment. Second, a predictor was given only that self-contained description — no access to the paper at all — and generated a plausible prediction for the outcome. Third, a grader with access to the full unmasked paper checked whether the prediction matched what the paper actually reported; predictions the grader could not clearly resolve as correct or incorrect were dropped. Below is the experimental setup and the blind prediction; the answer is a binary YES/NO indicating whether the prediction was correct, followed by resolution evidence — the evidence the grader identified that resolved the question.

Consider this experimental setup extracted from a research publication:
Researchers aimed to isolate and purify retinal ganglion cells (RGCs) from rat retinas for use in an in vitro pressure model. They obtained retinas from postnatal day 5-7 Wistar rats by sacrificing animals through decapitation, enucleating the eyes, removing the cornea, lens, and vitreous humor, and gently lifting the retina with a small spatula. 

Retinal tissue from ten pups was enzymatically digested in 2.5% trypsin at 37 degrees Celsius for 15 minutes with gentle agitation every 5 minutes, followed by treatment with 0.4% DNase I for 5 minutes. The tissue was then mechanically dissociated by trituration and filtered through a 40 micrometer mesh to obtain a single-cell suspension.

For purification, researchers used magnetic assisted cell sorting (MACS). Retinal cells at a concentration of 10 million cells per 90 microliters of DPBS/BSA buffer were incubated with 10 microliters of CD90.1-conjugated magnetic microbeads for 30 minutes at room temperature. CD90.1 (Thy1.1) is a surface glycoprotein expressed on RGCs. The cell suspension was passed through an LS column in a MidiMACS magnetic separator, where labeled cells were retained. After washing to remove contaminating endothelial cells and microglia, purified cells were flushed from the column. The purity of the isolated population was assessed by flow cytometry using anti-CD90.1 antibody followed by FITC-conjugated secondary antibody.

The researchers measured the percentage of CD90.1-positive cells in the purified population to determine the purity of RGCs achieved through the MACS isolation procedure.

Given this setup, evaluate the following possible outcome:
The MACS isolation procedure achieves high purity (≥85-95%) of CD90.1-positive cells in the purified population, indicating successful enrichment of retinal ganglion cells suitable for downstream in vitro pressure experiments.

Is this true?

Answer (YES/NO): NO